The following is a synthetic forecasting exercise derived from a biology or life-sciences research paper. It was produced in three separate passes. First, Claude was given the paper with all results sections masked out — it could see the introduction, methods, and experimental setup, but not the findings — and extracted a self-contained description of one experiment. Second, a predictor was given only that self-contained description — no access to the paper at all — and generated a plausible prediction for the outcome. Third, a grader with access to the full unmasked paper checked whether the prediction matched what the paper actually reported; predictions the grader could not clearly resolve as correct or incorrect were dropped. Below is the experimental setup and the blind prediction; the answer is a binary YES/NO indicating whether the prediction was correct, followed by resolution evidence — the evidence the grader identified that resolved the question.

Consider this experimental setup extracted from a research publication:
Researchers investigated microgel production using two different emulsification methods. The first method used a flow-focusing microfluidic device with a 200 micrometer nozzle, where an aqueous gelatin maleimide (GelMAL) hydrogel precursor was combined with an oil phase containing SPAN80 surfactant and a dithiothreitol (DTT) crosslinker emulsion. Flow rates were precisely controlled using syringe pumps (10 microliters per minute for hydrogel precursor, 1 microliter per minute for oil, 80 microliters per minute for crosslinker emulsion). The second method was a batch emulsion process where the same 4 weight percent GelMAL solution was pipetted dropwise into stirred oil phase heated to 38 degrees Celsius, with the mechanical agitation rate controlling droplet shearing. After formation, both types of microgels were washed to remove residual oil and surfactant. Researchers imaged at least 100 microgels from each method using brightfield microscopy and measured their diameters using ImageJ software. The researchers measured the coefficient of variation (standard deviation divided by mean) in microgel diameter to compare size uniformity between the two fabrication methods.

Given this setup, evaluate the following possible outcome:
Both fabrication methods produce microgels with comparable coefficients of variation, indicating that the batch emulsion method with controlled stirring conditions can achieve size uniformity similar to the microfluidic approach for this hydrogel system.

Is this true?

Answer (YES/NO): NO